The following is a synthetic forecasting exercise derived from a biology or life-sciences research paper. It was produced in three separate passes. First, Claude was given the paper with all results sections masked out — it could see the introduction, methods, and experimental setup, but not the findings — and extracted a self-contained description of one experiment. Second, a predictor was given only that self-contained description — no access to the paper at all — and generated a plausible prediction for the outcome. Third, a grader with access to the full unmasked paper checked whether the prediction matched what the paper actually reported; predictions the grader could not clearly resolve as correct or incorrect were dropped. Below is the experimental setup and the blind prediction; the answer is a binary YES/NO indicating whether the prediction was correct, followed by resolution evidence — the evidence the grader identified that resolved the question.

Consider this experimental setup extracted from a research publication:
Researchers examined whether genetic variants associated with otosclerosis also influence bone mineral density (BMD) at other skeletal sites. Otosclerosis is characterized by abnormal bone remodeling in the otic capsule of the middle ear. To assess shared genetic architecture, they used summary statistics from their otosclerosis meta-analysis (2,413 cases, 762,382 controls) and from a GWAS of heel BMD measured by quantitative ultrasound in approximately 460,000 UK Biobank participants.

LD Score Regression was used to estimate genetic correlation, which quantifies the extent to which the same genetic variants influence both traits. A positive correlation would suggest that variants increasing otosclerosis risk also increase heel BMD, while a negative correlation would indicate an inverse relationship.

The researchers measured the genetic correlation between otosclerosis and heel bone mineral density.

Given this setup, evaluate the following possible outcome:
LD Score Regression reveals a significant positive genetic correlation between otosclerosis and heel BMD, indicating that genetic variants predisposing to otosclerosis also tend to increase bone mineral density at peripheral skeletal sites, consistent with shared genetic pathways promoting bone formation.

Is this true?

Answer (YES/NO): NO